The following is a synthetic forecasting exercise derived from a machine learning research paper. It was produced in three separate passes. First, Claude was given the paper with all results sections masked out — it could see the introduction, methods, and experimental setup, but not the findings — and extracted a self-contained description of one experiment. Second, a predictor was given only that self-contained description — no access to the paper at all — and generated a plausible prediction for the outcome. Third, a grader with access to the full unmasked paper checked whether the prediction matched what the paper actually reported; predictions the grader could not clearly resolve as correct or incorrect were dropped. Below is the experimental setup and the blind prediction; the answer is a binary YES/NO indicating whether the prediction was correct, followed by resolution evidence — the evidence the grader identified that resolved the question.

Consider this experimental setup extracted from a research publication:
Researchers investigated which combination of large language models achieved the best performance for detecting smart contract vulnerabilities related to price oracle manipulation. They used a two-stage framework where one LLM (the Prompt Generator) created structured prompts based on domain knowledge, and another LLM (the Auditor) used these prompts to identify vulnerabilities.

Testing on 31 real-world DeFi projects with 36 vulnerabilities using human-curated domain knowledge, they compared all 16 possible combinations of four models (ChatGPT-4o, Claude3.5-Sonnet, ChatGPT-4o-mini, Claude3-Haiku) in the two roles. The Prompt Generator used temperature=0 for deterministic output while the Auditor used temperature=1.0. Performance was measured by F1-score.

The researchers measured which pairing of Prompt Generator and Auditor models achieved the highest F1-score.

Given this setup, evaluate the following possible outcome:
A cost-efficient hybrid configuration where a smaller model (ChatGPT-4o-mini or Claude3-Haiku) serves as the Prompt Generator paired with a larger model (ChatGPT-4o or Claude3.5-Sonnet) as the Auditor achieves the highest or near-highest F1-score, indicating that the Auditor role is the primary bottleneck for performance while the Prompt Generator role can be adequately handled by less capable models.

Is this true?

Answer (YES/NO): NO